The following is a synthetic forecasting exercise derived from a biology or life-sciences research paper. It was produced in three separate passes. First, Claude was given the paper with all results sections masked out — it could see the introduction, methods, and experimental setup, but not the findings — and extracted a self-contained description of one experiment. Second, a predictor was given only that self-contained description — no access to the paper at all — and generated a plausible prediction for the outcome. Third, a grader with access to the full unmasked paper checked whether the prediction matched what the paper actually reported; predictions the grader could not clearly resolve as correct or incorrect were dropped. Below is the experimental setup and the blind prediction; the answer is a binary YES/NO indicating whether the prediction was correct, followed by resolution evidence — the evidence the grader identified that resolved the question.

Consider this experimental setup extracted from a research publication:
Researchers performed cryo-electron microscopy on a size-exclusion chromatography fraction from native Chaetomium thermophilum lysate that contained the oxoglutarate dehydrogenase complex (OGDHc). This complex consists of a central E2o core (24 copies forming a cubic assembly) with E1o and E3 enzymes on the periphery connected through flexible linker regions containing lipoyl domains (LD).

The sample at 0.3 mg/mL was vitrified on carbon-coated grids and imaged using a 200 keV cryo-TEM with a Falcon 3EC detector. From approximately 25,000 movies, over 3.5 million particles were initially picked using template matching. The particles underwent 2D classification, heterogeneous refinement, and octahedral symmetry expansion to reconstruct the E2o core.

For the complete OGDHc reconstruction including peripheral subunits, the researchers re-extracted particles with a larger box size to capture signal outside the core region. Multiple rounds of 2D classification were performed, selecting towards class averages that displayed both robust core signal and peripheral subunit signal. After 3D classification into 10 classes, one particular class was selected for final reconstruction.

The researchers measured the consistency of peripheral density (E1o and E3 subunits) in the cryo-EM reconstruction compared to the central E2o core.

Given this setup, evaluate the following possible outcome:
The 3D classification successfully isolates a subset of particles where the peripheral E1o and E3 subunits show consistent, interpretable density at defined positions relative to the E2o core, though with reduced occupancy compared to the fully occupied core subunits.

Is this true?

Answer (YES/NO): YES